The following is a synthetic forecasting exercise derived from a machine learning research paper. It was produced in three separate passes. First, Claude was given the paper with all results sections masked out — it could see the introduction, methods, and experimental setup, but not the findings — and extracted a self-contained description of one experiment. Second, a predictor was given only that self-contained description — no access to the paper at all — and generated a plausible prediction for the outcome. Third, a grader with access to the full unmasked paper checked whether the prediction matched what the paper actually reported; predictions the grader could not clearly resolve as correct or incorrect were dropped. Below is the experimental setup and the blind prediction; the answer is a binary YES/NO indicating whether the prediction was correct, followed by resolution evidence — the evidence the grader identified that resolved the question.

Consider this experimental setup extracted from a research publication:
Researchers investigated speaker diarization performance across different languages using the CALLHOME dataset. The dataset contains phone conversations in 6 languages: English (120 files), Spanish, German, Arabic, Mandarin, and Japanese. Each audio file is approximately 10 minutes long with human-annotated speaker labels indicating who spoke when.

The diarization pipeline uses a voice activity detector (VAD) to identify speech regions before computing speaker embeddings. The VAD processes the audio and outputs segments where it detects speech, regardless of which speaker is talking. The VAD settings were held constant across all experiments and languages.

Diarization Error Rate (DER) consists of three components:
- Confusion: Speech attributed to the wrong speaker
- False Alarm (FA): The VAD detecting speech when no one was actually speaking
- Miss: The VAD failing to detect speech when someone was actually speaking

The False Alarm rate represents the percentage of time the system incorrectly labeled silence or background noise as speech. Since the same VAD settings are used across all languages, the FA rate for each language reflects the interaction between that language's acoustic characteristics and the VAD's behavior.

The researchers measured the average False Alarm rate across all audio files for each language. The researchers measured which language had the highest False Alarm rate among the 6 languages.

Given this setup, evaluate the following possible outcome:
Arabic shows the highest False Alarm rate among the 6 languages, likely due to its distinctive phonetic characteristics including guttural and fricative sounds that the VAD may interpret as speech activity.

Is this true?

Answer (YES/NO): NO